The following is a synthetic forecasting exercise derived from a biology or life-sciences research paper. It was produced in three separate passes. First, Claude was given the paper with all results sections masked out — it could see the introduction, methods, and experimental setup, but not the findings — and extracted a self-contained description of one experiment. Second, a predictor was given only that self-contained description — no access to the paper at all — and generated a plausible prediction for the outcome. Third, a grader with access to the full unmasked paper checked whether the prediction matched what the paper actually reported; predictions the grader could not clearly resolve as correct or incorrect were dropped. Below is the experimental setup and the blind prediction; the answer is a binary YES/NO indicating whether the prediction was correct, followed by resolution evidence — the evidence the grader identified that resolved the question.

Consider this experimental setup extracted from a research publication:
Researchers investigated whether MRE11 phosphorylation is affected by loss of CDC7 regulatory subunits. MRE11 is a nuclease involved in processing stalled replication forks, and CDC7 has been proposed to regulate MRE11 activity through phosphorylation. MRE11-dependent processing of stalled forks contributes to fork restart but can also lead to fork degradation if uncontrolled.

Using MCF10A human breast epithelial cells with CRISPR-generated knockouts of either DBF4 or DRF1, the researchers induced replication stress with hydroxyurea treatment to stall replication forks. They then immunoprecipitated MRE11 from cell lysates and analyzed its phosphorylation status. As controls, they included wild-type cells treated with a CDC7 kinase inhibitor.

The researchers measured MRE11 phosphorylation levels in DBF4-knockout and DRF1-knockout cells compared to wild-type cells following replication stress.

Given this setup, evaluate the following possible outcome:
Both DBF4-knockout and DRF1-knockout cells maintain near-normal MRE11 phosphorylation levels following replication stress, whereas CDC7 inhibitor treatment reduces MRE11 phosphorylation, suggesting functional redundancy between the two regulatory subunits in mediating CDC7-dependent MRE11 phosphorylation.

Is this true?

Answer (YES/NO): NO